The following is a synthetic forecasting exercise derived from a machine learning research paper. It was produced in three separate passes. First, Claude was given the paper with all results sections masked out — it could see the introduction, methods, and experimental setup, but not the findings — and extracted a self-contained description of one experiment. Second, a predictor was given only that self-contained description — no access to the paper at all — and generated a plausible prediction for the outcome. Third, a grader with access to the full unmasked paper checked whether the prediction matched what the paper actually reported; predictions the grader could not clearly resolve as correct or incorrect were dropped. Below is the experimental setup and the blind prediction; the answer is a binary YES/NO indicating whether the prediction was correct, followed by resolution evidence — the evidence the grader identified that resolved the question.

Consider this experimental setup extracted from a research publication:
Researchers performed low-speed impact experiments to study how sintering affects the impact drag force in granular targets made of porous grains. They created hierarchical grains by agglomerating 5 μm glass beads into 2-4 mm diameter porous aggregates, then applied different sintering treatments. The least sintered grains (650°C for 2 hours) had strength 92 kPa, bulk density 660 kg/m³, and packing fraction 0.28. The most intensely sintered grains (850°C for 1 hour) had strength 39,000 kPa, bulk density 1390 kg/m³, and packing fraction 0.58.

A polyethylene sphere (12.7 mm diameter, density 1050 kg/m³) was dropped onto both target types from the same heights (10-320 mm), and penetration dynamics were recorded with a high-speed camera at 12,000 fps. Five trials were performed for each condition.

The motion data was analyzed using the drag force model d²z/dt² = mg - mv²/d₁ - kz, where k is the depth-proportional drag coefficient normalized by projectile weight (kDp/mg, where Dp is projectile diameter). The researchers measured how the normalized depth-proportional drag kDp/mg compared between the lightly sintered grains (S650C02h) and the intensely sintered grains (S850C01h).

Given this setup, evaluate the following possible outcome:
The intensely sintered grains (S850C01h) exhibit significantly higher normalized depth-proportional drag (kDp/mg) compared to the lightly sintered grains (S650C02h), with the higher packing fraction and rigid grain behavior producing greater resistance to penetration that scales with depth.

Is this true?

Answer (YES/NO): NO